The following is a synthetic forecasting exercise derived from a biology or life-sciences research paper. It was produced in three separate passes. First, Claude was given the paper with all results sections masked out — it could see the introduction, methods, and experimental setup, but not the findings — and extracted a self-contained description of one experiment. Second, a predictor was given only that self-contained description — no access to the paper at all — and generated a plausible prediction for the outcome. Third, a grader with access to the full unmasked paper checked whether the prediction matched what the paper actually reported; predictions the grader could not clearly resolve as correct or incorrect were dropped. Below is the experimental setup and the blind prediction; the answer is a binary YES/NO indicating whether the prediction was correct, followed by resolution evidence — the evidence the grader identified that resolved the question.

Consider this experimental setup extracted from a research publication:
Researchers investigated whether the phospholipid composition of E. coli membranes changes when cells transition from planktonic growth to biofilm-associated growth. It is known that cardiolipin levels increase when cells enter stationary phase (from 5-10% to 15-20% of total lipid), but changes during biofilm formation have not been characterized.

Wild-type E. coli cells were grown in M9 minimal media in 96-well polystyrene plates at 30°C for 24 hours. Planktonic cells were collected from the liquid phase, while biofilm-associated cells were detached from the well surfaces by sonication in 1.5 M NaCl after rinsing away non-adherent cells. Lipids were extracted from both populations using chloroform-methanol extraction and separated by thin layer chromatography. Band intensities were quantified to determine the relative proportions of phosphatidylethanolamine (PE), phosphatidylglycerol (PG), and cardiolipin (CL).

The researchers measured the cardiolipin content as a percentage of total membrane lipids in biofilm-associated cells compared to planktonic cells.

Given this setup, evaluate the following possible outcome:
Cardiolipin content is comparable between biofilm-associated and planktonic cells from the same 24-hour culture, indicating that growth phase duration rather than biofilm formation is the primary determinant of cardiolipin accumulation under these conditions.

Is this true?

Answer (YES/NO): NO